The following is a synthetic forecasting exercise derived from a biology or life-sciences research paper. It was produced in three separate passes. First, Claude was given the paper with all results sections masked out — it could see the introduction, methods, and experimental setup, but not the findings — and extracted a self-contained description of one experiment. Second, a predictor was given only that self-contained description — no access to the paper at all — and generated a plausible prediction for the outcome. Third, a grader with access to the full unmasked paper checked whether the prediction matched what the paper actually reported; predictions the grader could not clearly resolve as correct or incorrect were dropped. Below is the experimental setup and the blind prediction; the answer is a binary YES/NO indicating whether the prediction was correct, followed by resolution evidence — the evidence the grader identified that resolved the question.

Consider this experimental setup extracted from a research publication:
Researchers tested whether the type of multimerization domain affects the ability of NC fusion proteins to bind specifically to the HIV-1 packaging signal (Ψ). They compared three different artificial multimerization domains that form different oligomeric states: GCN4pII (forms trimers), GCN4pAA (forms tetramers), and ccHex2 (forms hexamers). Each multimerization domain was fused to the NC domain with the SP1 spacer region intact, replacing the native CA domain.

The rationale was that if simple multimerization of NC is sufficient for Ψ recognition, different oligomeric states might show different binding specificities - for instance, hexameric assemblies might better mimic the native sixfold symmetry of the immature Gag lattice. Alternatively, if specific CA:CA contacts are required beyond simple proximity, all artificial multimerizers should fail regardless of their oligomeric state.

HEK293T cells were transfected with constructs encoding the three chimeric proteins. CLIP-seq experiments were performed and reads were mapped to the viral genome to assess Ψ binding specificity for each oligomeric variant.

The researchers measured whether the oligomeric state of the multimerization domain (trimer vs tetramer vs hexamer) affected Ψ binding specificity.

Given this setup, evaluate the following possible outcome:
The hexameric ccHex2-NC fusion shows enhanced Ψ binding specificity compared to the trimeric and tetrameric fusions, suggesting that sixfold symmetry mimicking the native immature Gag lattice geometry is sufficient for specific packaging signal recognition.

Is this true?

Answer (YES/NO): NO